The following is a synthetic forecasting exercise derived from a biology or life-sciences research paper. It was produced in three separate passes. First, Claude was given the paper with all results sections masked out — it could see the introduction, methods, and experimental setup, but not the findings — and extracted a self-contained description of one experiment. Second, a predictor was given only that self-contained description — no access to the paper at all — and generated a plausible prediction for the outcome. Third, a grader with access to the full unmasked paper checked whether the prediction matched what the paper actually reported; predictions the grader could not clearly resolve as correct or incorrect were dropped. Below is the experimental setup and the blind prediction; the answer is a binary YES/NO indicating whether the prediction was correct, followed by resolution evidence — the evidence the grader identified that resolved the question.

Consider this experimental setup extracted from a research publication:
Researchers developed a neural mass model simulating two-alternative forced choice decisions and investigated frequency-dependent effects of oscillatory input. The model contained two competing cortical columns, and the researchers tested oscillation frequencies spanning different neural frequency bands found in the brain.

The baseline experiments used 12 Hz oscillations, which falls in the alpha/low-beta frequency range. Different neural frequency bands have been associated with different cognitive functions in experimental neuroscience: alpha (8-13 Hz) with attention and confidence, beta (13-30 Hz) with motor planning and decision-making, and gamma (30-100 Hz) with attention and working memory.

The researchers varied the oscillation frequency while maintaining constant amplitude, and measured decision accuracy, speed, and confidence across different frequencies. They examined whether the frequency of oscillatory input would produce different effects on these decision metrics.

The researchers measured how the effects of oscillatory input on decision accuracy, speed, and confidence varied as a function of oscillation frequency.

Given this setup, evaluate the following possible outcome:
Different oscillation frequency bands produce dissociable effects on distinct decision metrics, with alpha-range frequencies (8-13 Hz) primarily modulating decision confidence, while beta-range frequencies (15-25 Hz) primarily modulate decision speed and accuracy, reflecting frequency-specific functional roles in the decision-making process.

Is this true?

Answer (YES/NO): NO